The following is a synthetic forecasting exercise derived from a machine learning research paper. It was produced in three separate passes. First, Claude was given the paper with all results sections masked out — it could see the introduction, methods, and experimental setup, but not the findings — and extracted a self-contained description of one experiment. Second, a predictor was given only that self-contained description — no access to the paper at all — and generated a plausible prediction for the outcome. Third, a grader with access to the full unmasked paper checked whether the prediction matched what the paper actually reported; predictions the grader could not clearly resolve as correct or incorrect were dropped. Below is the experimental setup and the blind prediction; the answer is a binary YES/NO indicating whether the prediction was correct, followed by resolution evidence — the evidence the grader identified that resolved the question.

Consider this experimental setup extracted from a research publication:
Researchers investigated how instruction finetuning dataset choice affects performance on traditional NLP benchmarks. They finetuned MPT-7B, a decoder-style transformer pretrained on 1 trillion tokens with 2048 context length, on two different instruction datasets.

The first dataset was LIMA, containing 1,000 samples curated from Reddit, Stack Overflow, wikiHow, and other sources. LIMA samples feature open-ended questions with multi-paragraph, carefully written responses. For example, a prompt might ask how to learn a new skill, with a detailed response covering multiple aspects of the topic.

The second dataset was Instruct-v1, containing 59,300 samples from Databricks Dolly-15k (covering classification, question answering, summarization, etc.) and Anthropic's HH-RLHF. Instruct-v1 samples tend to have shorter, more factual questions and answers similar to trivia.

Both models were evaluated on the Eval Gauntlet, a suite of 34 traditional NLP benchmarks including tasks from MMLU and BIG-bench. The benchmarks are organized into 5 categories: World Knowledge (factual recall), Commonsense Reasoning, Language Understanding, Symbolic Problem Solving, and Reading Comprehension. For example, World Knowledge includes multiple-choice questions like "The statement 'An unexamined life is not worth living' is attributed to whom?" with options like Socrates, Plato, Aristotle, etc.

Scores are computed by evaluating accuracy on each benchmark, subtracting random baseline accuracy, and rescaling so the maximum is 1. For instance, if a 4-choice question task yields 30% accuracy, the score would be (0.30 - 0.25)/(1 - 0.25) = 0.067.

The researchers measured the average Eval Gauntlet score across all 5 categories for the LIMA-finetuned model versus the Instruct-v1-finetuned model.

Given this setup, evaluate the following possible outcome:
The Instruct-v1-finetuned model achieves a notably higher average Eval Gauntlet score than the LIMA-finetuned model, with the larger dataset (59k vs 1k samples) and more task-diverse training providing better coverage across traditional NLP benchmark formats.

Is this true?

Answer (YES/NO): NO